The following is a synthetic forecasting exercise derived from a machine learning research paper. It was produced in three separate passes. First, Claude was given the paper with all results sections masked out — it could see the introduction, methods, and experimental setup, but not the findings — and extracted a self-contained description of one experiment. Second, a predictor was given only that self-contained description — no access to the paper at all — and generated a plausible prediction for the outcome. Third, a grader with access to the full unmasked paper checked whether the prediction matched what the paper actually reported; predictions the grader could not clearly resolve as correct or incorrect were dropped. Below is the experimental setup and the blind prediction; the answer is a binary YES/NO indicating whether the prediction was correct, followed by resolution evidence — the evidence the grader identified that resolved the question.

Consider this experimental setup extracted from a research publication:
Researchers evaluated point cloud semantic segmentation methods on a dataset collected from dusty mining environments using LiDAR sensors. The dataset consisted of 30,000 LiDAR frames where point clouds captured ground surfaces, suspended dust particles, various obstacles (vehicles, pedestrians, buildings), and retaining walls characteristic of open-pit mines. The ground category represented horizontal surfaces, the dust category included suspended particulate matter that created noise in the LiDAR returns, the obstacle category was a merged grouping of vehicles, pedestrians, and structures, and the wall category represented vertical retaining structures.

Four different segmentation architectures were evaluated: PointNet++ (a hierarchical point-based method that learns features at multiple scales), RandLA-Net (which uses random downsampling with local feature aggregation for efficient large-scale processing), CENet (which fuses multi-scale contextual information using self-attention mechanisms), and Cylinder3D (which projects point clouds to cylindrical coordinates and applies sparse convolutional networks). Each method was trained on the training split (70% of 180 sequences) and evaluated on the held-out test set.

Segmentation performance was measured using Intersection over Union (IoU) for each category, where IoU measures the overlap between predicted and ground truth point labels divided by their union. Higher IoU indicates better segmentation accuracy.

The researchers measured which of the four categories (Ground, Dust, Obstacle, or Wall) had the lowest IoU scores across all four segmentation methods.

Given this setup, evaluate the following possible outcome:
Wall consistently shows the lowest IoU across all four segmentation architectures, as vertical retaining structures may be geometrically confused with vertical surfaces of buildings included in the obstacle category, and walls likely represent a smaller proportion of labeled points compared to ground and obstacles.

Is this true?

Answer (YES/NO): NO